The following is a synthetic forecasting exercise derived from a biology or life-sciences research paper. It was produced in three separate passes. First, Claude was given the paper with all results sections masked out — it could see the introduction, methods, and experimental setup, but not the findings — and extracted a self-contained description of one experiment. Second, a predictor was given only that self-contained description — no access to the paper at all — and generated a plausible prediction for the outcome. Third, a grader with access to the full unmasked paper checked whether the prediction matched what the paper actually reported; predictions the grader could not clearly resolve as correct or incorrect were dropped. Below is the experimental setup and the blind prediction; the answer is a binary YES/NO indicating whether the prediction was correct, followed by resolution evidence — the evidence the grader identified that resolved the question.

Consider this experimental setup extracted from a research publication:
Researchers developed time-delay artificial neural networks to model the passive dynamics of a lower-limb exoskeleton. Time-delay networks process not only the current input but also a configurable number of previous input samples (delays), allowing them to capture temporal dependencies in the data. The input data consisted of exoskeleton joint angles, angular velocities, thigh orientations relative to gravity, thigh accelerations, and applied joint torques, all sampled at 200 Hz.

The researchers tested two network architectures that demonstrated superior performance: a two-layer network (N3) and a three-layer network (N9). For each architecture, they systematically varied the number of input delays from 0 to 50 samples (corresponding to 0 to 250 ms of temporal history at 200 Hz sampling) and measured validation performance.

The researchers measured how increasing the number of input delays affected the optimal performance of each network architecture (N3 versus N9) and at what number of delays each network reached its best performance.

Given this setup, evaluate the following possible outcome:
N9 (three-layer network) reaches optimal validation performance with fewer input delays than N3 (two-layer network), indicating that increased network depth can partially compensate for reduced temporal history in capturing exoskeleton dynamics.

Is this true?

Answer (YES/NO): NO